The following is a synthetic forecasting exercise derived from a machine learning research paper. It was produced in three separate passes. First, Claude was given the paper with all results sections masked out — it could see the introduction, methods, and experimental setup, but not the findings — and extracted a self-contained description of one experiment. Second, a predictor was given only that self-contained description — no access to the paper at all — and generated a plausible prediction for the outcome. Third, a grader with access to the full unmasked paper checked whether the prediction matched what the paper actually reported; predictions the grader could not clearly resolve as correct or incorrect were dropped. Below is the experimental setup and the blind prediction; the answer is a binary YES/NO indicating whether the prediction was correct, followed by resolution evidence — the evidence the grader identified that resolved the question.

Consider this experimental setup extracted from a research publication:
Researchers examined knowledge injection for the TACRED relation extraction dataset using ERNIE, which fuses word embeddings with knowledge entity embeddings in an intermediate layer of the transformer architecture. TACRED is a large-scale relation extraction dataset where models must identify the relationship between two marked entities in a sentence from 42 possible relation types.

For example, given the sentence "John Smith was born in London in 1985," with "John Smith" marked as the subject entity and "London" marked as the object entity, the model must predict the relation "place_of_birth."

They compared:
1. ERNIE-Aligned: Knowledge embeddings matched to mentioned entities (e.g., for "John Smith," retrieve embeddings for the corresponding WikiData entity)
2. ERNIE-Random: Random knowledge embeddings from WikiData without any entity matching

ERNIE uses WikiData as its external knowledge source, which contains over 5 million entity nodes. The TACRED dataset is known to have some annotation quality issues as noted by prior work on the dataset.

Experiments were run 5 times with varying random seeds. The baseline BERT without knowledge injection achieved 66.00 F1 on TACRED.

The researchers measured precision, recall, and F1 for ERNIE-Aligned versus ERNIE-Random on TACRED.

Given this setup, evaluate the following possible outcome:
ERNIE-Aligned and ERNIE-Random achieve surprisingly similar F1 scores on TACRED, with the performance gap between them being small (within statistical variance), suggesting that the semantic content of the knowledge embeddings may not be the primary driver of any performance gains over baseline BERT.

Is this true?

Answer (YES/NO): NO